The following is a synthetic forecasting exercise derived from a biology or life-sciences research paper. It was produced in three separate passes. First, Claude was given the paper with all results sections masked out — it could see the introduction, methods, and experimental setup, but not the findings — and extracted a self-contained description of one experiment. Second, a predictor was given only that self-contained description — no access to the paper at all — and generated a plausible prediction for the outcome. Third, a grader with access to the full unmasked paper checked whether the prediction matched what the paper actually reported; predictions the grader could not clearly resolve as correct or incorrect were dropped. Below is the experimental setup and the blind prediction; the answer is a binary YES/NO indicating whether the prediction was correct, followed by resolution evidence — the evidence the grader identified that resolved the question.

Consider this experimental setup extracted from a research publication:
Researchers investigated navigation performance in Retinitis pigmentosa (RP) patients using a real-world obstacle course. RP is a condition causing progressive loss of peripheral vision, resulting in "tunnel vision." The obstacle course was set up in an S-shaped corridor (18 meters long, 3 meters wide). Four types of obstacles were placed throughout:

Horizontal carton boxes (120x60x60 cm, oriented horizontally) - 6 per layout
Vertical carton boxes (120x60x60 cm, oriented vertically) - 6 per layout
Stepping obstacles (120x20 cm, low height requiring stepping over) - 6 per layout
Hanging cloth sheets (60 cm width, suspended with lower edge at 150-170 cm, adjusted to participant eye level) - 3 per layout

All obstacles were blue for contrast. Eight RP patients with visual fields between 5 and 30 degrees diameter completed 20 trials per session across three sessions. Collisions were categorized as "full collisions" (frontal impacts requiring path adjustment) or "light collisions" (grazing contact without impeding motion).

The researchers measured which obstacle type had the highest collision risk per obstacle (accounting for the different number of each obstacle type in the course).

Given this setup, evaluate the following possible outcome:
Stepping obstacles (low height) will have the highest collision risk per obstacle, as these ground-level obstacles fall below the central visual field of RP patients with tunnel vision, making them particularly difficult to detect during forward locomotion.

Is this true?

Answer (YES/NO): NO